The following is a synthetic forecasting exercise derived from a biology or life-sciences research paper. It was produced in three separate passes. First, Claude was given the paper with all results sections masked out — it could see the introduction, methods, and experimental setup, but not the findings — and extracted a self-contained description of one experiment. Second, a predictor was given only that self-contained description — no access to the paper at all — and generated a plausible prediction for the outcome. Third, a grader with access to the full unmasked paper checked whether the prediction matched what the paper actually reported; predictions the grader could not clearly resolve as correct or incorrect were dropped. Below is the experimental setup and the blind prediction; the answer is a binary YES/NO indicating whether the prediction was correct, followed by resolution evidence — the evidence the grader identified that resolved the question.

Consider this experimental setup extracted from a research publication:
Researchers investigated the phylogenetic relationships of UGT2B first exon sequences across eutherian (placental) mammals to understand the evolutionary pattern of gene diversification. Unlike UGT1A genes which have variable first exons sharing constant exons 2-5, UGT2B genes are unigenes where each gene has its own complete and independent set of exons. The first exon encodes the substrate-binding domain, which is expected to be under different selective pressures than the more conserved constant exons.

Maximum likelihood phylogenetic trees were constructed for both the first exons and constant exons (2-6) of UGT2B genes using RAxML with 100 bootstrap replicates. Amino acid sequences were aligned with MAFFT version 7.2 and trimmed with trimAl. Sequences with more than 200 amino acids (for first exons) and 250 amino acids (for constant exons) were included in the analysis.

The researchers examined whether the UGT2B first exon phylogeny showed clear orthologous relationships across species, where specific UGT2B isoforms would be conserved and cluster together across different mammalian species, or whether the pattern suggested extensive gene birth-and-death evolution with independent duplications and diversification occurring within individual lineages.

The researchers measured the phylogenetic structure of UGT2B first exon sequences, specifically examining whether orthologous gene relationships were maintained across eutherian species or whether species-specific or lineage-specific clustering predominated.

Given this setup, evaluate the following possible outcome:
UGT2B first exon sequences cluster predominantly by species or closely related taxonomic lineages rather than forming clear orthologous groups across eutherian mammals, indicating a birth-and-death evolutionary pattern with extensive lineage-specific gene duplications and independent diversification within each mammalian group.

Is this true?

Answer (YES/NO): YES